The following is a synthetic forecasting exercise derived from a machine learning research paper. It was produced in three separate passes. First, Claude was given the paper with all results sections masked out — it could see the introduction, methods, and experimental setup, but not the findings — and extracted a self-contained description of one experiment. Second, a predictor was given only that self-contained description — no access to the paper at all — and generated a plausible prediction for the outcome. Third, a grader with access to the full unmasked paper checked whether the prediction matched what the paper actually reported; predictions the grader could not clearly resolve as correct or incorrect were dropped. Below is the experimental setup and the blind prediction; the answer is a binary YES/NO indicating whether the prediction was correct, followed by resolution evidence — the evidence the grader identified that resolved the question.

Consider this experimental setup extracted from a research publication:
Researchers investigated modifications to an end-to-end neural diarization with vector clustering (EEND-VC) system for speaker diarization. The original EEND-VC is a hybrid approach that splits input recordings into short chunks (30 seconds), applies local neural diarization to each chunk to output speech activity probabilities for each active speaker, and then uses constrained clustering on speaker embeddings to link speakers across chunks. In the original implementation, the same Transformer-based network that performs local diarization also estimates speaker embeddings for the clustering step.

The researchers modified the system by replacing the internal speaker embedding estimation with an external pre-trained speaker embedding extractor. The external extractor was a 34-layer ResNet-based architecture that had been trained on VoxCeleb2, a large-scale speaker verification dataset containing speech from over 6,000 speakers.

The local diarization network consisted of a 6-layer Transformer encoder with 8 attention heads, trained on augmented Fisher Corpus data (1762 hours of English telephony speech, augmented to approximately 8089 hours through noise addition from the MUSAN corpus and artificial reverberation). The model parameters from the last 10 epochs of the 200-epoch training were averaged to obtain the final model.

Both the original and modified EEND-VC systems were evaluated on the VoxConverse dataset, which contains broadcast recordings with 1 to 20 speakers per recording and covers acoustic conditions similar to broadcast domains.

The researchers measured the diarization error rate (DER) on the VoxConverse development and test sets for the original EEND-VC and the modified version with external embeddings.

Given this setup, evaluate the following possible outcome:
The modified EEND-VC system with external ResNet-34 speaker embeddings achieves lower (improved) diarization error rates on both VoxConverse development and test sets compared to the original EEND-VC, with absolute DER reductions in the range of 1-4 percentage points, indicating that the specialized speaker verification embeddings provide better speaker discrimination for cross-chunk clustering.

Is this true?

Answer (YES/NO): NO